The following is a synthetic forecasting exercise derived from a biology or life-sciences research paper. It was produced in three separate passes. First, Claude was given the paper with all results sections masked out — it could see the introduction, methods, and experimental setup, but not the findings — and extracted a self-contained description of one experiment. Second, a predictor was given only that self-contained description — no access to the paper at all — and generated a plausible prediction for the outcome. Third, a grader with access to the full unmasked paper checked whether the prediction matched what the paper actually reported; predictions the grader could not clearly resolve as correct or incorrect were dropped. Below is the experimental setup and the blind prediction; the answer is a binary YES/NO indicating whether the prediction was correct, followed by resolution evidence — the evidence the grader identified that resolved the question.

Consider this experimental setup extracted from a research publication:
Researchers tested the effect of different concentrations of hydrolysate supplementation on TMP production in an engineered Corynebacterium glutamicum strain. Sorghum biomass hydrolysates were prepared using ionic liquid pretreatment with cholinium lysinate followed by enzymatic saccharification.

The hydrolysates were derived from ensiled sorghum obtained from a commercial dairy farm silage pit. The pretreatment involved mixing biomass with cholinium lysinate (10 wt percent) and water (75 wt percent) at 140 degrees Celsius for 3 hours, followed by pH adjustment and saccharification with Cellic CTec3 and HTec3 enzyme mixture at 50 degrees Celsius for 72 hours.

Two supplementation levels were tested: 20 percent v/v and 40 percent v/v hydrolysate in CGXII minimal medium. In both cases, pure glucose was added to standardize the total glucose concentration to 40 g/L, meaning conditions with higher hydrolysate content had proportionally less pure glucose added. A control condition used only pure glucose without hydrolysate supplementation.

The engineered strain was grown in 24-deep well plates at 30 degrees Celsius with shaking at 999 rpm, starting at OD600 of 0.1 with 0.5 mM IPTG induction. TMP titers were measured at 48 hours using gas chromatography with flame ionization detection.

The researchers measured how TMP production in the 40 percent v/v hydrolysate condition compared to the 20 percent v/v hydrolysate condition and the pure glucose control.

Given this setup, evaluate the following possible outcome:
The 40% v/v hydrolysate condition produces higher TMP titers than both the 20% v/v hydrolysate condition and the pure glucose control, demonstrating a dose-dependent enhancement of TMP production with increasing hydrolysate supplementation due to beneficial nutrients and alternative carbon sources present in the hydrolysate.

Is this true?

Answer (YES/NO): NO